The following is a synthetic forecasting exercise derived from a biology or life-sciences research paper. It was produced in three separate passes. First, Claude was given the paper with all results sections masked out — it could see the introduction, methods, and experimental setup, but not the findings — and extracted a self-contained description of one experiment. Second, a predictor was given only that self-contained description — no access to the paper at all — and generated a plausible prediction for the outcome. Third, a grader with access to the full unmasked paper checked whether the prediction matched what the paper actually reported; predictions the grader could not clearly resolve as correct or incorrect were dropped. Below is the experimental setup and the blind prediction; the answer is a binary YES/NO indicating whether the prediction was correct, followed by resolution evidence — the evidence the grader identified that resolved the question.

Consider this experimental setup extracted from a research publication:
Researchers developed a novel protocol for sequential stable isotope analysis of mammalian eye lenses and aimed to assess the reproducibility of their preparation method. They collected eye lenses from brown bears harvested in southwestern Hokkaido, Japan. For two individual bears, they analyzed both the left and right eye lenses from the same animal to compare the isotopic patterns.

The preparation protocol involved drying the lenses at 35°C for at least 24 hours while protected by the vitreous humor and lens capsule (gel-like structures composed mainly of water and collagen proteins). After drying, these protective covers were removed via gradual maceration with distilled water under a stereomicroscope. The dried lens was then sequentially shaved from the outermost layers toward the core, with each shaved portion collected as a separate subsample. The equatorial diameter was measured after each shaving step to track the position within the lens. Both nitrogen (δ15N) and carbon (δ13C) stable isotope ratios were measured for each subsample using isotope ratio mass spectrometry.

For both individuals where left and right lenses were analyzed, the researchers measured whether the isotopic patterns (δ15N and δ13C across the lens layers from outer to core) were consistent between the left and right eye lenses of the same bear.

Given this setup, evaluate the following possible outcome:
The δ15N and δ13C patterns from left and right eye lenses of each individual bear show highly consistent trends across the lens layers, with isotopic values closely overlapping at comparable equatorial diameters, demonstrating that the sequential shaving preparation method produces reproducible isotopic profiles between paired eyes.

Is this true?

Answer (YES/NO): NO